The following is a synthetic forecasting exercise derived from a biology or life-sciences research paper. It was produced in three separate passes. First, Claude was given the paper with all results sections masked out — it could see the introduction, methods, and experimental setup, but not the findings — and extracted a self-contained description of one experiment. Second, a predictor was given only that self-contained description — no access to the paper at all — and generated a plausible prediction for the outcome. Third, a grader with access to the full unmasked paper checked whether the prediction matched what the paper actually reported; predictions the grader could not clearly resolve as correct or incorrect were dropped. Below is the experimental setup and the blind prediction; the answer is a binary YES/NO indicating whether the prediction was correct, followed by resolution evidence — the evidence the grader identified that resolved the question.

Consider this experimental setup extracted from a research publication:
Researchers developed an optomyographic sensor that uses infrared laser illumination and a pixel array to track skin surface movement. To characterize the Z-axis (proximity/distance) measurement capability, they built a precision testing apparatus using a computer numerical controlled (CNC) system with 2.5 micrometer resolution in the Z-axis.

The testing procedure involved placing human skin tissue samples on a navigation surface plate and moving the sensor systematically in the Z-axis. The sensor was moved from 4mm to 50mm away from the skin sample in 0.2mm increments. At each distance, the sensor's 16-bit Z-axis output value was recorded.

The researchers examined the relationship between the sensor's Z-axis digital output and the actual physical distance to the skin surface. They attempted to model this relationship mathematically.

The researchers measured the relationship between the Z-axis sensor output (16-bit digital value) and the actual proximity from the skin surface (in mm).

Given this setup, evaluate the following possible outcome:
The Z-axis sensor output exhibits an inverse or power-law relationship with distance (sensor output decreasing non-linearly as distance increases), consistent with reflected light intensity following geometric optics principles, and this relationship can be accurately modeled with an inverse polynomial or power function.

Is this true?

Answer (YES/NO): NO